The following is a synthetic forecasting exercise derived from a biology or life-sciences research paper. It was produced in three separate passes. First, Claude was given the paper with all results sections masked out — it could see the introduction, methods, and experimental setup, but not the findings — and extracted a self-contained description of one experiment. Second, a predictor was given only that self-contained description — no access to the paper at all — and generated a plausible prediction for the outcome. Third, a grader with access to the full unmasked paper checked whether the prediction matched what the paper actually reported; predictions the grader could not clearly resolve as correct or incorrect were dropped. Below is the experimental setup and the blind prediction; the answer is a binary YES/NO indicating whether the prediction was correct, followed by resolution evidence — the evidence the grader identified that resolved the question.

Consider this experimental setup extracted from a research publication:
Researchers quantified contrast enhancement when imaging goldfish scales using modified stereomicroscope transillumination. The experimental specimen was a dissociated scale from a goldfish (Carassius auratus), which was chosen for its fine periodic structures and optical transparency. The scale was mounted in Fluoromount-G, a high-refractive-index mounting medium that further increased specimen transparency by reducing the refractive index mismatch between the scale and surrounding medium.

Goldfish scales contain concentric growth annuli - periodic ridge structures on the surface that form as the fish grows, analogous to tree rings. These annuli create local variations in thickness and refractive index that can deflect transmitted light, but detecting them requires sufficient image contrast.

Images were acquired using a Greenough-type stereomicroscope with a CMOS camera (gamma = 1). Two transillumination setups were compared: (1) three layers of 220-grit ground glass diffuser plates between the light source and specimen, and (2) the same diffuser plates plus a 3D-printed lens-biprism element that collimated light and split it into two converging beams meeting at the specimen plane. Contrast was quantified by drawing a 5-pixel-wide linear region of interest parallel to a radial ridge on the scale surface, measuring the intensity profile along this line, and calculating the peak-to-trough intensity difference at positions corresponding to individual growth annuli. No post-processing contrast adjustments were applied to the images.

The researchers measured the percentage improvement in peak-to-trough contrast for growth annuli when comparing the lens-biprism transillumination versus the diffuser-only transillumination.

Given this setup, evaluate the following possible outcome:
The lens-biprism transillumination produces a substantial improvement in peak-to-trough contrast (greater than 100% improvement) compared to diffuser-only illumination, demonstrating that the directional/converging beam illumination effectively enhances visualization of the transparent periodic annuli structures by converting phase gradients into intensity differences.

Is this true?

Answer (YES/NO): NO